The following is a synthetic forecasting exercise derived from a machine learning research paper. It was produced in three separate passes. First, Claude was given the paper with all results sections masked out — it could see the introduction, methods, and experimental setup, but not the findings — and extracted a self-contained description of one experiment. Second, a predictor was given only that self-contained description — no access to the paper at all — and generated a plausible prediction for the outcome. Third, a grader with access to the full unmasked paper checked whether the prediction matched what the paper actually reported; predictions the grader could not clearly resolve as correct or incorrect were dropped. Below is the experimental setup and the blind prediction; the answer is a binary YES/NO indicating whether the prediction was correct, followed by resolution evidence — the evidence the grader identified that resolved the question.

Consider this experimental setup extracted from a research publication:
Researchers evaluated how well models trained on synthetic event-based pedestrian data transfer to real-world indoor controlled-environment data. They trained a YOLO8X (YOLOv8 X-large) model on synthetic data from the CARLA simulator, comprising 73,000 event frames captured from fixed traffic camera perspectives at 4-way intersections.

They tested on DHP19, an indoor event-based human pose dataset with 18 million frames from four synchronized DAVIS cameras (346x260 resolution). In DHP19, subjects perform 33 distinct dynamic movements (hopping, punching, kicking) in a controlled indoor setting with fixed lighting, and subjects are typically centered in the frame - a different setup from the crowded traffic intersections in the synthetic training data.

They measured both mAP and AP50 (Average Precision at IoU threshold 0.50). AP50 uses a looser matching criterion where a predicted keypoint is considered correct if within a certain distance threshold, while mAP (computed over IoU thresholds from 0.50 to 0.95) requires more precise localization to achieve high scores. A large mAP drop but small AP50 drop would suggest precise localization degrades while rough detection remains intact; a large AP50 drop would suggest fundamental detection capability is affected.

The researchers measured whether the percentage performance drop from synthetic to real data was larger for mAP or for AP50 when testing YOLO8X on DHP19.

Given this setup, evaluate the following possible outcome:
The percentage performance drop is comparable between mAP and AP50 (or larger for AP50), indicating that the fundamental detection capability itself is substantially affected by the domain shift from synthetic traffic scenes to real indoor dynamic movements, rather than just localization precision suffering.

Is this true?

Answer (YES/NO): YES